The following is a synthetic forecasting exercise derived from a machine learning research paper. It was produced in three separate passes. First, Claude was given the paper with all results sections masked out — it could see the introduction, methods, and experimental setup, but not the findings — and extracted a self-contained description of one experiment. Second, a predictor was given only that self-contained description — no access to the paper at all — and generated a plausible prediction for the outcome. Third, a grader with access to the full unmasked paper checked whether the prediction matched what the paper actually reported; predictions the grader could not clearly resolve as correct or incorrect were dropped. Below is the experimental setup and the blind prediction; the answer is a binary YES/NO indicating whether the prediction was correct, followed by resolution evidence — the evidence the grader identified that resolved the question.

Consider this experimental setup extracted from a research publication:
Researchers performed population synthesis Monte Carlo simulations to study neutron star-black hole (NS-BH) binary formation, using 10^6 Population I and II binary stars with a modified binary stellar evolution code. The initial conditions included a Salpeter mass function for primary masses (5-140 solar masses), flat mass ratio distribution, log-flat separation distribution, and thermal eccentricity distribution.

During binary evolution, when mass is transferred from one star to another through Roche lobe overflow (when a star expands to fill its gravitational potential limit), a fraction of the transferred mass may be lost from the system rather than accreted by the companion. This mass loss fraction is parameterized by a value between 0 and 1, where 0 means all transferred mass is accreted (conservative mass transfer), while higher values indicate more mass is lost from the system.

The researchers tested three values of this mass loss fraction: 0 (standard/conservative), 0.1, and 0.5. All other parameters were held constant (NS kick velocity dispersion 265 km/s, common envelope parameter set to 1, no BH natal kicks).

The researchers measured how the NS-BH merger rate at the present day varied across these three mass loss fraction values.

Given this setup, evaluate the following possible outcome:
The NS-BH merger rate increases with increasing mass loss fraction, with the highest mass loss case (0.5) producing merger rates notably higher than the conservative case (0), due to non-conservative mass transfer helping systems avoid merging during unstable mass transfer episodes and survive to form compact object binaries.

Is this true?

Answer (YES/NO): NO